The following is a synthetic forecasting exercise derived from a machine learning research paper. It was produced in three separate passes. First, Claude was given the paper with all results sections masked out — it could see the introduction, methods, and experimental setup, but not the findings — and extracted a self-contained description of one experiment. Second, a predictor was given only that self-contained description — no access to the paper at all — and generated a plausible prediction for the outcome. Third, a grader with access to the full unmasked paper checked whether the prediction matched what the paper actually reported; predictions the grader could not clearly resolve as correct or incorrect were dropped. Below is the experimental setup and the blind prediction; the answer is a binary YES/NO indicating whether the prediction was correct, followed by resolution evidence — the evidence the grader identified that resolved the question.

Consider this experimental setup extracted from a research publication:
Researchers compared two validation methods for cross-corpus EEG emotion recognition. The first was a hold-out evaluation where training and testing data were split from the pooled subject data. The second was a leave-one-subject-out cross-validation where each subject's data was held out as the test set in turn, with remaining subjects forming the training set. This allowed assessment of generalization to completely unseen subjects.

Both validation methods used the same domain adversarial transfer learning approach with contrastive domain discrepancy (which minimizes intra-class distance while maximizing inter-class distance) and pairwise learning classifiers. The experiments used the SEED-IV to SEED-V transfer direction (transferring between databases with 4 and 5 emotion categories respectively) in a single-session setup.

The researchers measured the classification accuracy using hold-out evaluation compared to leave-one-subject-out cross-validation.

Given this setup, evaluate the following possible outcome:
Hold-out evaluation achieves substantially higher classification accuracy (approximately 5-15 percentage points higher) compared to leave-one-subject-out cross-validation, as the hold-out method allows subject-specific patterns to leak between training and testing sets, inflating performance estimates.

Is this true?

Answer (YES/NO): NO